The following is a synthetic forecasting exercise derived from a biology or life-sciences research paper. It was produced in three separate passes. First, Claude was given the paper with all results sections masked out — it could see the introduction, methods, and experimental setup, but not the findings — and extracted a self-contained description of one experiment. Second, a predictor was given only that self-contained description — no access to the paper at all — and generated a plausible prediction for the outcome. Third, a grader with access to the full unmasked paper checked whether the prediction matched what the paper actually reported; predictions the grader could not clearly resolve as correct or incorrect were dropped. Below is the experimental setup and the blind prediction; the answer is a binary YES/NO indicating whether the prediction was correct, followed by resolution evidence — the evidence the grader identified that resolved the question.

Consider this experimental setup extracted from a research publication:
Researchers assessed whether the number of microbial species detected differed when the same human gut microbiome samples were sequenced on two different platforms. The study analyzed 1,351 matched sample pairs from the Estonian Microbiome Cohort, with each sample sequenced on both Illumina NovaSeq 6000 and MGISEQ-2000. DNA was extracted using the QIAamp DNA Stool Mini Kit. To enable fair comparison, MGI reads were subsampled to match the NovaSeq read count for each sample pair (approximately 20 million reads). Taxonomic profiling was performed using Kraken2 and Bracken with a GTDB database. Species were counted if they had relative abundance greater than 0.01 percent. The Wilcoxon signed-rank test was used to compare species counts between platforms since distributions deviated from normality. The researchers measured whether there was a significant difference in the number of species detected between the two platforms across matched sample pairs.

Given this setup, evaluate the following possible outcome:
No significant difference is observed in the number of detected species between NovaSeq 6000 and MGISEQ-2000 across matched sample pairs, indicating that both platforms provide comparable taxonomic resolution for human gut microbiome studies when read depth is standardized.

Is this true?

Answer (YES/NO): NO